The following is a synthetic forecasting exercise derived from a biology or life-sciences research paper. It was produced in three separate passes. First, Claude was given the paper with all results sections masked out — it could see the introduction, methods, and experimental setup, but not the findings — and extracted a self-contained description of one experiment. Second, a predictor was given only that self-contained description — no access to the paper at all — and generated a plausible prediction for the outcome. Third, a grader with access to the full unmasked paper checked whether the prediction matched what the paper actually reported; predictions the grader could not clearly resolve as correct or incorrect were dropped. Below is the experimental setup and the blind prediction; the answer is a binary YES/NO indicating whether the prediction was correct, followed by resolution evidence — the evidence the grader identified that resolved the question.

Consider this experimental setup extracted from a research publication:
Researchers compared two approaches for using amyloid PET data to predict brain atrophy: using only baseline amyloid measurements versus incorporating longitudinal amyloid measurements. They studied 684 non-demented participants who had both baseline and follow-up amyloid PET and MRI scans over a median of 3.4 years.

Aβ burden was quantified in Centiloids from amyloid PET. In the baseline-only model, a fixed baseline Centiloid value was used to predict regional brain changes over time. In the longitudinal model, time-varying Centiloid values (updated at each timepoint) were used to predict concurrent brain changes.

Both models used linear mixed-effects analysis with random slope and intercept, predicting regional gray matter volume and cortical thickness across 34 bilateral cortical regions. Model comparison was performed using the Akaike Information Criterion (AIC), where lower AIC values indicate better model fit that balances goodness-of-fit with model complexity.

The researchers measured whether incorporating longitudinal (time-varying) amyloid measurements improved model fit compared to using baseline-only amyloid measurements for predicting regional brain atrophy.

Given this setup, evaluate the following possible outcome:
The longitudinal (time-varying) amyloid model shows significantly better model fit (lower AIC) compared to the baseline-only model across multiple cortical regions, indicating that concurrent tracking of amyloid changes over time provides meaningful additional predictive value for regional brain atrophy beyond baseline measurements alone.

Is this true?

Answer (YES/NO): NO